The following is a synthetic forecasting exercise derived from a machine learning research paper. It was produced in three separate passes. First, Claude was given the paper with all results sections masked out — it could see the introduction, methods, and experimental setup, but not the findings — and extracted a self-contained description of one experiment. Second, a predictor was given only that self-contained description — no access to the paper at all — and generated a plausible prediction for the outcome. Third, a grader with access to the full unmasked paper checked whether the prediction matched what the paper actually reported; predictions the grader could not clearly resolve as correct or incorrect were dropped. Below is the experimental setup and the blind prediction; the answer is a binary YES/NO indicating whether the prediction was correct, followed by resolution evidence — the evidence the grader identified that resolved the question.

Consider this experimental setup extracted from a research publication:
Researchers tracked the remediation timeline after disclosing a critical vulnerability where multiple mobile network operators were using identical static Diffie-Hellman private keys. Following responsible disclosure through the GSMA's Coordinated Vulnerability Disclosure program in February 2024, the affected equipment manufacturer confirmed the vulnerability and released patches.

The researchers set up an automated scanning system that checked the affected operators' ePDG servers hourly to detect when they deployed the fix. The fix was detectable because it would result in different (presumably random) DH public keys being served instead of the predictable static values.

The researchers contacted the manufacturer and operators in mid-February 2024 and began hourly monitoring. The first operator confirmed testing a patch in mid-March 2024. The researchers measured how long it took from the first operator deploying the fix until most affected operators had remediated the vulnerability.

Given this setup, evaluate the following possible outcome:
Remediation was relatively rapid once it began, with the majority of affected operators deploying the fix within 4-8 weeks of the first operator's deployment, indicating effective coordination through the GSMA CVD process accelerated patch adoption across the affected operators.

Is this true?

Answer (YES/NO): YES